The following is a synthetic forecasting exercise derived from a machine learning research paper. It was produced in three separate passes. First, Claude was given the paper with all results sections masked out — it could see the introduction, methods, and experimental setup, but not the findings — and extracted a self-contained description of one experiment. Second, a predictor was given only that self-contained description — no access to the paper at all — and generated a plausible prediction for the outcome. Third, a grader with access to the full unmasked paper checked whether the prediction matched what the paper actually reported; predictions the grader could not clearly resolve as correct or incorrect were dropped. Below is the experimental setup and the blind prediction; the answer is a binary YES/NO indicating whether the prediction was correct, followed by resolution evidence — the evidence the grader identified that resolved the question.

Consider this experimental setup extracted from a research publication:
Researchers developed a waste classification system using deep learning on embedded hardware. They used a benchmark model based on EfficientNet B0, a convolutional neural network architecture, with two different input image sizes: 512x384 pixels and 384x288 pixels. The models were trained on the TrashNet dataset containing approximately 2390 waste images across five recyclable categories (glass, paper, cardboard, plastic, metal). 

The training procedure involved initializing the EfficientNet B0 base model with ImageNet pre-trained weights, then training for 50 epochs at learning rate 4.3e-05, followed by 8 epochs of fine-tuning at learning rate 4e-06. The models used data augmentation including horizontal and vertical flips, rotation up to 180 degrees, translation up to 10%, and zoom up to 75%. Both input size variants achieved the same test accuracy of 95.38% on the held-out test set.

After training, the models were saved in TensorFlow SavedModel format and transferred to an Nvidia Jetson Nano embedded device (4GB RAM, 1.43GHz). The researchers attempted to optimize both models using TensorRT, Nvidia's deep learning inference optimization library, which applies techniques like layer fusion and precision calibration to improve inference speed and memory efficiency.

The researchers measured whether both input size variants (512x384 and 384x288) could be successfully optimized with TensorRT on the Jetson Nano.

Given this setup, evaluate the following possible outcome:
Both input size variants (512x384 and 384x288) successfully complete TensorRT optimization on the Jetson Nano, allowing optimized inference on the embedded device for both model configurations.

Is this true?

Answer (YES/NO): NO